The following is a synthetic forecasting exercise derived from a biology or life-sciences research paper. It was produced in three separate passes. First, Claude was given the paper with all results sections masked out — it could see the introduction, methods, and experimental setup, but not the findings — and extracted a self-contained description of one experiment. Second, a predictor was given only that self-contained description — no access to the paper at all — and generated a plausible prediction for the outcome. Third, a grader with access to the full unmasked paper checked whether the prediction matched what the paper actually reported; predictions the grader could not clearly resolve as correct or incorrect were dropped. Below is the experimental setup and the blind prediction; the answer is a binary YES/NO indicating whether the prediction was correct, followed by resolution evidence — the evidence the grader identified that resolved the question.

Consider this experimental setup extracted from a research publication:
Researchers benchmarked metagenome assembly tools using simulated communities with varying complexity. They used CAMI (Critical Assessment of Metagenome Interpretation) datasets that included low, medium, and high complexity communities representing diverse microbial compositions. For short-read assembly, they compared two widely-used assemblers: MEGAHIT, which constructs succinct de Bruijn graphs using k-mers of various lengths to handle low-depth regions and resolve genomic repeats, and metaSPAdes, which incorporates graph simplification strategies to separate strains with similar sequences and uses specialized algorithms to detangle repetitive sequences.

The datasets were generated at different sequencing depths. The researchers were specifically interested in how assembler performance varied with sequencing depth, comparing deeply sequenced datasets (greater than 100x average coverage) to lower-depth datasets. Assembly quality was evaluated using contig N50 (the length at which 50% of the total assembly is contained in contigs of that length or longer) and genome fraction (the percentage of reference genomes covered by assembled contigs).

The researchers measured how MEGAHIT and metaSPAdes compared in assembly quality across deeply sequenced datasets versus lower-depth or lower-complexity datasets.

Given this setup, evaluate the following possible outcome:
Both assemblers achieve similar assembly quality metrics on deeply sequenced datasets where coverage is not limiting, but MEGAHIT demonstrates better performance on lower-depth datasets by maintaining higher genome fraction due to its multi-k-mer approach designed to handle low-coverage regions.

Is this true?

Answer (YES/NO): NO